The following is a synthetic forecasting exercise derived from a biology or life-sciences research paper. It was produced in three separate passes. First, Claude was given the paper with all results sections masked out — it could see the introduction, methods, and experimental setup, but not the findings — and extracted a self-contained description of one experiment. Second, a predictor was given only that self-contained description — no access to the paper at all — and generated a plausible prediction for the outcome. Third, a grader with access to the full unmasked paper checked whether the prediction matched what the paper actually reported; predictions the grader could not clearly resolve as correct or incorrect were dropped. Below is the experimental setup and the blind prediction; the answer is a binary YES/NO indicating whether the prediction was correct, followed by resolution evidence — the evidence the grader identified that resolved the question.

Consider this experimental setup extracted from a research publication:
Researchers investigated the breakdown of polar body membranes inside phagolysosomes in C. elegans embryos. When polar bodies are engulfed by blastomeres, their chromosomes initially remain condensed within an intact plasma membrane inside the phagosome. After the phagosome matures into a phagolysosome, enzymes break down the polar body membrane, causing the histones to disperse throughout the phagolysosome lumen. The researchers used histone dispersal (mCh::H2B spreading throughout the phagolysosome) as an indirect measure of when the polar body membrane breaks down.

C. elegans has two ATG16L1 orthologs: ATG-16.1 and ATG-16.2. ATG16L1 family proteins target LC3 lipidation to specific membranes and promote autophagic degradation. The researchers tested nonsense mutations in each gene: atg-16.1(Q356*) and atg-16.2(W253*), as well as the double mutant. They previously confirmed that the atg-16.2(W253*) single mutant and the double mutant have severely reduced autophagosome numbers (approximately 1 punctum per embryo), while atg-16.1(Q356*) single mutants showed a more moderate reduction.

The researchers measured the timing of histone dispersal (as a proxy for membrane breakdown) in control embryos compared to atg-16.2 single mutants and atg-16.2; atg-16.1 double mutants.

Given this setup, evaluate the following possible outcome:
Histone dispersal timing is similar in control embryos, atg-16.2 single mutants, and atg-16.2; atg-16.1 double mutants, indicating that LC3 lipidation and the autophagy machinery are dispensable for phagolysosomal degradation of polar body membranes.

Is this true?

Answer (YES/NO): NO